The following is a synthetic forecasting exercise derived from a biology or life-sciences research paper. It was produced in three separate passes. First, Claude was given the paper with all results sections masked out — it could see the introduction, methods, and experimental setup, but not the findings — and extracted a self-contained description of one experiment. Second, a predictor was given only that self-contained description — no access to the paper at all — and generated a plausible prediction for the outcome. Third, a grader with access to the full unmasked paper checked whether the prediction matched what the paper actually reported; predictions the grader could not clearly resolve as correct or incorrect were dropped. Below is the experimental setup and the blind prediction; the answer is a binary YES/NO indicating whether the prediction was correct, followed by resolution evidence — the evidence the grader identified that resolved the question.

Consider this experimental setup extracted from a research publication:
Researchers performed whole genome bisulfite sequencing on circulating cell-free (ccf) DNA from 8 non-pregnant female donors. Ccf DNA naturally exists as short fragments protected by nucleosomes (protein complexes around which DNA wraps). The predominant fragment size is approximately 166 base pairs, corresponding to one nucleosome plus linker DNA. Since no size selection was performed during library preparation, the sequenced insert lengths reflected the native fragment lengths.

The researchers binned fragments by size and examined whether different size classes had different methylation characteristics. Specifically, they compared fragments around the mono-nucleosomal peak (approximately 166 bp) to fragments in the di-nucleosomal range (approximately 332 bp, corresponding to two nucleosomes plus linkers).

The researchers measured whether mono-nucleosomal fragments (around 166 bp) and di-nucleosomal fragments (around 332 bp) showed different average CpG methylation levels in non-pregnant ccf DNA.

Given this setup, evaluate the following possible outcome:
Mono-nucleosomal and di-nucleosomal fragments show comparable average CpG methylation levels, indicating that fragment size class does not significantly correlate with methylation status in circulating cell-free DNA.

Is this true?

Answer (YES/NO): NO